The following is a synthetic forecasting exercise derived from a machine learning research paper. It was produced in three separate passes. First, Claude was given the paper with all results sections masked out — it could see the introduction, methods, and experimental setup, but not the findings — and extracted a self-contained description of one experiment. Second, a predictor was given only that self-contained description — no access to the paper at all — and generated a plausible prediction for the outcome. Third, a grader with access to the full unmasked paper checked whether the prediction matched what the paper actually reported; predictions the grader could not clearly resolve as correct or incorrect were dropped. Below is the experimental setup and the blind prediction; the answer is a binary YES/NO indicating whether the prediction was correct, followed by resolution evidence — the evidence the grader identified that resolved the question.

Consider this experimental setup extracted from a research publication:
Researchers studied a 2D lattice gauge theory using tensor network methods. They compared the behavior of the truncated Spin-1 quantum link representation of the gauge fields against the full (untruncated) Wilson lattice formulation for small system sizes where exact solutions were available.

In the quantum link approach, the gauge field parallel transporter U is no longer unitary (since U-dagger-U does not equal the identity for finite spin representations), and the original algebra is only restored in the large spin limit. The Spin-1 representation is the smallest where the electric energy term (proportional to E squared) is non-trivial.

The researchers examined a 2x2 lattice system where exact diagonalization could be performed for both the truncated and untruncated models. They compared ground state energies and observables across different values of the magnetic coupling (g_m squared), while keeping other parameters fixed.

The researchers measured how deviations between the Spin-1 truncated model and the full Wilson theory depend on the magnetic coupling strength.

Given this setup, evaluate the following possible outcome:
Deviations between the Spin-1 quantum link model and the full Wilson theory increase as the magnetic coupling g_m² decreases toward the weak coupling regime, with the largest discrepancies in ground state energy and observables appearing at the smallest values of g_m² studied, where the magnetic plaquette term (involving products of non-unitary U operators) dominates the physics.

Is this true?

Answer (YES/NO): NO